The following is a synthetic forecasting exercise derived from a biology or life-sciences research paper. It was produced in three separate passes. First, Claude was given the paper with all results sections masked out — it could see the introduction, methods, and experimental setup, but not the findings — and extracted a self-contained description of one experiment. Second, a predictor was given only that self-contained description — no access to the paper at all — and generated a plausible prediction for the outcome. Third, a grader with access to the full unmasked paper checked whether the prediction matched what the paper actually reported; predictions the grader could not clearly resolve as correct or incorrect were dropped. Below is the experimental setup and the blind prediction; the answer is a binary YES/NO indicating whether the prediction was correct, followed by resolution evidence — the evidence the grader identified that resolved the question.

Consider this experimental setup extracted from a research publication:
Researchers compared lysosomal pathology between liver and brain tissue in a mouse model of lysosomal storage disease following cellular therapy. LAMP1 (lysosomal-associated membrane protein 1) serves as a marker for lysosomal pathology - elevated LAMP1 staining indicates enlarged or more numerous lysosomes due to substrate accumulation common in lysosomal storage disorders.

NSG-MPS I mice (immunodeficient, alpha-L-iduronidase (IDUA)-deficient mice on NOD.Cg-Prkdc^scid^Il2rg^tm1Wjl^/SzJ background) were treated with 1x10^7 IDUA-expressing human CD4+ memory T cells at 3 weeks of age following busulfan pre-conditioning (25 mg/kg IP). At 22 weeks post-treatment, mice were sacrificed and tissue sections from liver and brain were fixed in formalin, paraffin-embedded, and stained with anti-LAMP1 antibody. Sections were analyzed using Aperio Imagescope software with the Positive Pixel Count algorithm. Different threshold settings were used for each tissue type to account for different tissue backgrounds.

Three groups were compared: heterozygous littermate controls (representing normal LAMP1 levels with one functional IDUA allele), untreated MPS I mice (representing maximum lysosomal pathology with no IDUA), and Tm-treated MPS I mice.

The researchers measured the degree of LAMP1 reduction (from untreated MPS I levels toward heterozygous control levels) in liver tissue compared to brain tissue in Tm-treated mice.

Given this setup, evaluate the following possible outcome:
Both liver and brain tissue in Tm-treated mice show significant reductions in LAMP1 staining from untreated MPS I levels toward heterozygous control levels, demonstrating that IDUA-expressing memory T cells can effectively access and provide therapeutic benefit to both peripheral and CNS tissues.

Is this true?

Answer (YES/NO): NO